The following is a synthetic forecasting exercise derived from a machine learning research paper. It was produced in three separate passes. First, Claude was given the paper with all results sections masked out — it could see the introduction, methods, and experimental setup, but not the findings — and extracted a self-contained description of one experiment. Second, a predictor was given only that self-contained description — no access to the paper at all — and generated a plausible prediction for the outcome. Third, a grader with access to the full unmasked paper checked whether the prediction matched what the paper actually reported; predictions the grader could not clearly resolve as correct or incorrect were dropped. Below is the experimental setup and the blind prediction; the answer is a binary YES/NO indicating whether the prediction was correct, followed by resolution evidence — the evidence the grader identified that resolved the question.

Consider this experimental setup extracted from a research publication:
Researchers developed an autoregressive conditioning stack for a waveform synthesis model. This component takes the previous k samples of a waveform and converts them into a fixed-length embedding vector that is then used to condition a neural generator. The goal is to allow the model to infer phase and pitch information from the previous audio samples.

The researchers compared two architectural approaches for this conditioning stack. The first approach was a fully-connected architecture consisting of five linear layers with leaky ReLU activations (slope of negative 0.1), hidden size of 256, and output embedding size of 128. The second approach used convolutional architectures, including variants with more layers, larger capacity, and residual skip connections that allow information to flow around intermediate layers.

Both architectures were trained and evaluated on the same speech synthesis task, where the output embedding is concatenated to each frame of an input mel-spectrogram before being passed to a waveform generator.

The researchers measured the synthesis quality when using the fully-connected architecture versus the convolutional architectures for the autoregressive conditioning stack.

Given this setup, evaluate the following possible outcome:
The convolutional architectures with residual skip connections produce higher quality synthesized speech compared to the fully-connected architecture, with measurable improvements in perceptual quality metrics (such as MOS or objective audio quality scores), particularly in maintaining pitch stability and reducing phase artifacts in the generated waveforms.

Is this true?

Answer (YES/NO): NO